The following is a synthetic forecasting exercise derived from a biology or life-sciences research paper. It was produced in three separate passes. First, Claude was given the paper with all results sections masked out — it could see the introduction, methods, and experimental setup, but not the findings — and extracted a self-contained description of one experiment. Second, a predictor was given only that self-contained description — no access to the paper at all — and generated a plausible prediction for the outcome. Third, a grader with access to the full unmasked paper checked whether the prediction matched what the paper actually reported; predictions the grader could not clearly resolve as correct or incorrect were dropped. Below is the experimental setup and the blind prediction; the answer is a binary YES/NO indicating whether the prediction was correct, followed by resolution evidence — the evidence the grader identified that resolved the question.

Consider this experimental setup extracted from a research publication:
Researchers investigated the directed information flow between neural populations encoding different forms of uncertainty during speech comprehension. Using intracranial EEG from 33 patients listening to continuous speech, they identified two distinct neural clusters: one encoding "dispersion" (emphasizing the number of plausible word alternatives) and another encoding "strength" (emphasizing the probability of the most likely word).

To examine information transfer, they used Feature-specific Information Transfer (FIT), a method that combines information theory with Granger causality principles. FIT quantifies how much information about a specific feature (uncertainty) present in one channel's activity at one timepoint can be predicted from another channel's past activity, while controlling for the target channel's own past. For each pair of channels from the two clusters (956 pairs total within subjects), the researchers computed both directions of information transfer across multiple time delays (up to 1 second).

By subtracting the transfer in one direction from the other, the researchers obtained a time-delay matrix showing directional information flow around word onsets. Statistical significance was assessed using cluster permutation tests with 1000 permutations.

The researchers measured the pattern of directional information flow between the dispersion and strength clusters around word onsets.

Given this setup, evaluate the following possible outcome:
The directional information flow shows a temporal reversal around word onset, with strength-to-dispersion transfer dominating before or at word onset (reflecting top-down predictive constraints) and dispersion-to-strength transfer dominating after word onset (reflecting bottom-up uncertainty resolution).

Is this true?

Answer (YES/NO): YES